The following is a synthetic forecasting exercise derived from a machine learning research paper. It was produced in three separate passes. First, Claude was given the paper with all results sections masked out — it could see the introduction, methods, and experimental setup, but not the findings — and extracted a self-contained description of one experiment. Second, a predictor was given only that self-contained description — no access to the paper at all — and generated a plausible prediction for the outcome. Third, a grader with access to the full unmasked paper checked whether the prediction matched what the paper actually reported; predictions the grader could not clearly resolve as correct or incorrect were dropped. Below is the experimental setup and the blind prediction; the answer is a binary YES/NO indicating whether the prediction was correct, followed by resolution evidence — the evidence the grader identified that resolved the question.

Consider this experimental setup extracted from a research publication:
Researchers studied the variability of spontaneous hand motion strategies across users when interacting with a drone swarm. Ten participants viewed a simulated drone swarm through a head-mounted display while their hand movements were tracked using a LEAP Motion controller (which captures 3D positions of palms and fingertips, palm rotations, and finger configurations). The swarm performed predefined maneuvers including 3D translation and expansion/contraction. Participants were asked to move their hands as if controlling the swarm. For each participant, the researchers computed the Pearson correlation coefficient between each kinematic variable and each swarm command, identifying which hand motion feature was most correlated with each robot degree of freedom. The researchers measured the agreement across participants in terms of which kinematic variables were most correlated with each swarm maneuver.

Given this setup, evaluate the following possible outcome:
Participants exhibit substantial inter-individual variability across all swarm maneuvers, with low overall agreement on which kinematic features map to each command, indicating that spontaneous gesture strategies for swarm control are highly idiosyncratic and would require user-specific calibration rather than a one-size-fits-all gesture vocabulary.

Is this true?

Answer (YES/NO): YES